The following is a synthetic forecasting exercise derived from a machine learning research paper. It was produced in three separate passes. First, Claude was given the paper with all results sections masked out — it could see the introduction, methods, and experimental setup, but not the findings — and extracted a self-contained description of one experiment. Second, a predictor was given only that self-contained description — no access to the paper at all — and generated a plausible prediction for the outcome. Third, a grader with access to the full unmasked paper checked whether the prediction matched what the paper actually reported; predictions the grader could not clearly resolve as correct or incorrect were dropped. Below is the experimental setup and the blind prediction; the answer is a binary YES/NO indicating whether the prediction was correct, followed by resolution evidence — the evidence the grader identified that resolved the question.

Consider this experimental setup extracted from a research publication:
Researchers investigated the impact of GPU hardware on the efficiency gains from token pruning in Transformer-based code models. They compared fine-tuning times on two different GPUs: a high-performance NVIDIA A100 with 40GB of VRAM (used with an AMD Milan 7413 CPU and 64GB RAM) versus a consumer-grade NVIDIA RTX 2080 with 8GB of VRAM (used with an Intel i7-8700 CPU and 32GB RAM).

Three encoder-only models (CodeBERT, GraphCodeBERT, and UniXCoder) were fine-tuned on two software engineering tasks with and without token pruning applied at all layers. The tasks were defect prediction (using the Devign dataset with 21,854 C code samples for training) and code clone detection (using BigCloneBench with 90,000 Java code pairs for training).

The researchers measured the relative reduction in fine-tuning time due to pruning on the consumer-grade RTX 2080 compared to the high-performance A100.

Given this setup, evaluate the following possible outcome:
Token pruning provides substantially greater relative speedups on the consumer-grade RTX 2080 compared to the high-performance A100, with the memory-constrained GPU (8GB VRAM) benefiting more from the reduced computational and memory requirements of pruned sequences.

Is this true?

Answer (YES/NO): YES